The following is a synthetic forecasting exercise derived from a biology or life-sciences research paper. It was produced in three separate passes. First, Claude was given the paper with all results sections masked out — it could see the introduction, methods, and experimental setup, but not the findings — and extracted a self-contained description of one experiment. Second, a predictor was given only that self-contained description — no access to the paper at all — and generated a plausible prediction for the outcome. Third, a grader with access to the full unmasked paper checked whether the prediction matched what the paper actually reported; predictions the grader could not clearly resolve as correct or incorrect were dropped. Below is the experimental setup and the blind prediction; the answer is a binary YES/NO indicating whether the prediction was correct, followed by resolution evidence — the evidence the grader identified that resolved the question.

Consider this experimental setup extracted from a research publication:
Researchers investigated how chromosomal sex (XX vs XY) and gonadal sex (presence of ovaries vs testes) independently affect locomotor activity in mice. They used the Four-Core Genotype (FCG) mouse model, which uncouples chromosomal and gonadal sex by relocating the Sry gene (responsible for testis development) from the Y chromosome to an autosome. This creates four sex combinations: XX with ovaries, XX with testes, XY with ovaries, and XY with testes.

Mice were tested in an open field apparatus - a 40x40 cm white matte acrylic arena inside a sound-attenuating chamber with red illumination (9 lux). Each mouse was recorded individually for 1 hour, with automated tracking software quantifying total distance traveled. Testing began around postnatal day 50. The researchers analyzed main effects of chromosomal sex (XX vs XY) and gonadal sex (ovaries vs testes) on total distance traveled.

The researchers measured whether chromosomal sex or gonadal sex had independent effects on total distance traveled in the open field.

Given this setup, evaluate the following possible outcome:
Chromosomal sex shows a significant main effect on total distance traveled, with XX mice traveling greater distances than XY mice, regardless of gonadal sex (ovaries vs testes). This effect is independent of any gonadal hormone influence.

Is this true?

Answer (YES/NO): YES